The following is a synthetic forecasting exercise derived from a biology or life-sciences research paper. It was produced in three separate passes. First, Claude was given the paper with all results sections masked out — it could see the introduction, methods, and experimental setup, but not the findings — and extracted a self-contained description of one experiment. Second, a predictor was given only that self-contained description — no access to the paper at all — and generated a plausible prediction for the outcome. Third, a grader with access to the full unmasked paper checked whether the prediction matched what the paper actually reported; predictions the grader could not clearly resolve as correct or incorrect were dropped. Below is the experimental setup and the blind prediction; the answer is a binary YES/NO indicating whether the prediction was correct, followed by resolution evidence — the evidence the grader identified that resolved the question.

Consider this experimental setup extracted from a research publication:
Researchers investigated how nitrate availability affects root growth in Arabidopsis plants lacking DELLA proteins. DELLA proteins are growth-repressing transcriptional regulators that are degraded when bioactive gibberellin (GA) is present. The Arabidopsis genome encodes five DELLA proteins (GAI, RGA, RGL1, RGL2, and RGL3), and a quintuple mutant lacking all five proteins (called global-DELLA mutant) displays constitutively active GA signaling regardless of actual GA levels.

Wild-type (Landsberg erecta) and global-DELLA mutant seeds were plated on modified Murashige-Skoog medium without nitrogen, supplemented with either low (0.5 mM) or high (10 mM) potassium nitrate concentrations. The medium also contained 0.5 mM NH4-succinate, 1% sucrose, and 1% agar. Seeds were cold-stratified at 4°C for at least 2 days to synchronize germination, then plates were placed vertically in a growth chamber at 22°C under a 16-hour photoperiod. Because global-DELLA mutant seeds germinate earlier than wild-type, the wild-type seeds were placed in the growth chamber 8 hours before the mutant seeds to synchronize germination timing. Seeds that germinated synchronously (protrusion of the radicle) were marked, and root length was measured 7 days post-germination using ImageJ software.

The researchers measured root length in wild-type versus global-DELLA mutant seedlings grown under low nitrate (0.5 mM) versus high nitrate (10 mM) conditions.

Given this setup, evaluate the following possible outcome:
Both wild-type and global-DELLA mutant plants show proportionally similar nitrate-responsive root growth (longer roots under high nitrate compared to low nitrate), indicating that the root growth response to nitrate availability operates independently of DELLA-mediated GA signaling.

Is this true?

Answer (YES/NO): NO